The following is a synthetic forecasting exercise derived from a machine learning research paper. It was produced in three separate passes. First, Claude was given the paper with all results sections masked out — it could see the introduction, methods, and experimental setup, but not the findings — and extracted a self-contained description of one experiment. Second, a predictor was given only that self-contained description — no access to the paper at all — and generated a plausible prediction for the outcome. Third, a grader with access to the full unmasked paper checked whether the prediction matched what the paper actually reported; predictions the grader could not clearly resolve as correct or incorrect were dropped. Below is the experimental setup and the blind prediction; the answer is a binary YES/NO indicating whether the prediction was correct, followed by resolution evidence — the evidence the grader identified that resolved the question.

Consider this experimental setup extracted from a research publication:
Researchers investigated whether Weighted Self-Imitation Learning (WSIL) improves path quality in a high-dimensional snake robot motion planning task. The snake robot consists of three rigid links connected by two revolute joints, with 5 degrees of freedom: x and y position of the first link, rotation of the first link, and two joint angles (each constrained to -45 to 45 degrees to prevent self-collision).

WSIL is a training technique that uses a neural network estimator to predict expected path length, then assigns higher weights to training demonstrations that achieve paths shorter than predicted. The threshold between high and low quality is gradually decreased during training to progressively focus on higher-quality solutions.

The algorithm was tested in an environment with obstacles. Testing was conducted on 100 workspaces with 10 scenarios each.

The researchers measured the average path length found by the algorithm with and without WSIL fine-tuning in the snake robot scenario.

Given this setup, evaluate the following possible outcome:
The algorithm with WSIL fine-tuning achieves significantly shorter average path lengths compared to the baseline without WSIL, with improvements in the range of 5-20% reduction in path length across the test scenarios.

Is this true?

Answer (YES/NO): NO